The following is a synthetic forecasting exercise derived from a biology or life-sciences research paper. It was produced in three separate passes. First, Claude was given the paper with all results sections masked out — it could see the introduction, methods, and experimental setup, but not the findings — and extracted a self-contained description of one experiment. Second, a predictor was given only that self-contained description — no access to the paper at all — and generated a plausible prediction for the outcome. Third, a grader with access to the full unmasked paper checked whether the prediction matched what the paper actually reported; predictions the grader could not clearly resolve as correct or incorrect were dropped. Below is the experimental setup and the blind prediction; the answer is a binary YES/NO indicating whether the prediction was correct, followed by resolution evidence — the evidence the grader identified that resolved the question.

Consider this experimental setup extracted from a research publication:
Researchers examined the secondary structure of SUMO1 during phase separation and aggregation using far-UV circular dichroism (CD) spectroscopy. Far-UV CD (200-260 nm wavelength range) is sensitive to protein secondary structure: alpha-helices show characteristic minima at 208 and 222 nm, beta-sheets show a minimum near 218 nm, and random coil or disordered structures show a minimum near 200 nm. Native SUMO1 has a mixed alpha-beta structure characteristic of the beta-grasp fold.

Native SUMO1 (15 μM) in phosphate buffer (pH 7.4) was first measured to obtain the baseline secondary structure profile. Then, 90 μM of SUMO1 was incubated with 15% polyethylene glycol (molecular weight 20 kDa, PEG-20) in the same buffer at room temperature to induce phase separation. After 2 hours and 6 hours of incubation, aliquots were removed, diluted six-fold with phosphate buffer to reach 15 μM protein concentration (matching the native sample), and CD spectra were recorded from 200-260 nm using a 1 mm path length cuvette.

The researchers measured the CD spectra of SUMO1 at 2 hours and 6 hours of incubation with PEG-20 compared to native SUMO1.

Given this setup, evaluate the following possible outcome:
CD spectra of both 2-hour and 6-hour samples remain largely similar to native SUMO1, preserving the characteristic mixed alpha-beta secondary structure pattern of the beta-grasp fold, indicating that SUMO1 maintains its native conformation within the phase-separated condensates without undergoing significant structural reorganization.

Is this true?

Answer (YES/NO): NO